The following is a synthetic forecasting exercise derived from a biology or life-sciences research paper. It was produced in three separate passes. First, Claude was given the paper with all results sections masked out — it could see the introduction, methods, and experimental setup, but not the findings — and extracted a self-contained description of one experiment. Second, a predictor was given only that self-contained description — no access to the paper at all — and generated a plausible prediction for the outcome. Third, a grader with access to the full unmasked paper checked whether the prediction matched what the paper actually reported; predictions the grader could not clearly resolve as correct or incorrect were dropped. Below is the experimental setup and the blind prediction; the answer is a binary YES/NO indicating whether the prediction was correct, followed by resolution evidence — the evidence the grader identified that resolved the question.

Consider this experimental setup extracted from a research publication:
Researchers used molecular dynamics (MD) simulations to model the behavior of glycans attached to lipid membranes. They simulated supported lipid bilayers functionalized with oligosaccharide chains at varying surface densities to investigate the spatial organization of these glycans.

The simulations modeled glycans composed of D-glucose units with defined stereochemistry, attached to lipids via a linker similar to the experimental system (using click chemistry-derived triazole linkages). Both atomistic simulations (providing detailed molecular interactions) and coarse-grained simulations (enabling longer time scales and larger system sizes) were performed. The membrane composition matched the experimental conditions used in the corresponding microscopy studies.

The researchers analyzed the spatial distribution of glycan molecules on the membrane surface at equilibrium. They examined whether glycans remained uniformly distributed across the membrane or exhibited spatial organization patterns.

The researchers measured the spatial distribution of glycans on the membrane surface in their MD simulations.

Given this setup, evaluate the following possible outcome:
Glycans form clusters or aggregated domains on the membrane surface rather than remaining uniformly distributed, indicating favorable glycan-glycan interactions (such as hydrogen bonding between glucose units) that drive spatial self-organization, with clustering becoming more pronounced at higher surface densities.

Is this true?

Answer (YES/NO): NO